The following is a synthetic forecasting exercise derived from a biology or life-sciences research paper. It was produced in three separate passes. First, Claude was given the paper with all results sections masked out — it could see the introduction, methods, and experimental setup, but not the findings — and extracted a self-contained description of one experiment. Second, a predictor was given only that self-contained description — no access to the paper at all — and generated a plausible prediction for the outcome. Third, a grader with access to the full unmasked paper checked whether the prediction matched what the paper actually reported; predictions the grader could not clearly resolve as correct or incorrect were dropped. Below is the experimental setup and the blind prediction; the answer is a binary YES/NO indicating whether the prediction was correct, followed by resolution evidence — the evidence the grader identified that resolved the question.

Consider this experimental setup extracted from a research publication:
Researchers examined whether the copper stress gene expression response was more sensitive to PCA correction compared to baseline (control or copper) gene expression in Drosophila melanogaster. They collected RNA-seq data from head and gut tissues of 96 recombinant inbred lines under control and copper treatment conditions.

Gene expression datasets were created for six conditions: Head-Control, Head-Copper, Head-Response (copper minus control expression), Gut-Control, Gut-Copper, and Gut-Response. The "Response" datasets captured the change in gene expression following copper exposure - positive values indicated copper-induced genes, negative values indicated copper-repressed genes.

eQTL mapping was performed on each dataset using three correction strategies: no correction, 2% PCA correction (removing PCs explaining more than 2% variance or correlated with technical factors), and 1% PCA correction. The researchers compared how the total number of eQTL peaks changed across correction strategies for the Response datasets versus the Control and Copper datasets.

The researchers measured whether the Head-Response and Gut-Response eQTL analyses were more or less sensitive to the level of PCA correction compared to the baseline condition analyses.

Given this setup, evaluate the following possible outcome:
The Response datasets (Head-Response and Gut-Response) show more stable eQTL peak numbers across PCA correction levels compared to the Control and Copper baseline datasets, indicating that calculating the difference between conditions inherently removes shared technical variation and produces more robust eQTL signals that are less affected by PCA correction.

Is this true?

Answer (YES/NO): YES